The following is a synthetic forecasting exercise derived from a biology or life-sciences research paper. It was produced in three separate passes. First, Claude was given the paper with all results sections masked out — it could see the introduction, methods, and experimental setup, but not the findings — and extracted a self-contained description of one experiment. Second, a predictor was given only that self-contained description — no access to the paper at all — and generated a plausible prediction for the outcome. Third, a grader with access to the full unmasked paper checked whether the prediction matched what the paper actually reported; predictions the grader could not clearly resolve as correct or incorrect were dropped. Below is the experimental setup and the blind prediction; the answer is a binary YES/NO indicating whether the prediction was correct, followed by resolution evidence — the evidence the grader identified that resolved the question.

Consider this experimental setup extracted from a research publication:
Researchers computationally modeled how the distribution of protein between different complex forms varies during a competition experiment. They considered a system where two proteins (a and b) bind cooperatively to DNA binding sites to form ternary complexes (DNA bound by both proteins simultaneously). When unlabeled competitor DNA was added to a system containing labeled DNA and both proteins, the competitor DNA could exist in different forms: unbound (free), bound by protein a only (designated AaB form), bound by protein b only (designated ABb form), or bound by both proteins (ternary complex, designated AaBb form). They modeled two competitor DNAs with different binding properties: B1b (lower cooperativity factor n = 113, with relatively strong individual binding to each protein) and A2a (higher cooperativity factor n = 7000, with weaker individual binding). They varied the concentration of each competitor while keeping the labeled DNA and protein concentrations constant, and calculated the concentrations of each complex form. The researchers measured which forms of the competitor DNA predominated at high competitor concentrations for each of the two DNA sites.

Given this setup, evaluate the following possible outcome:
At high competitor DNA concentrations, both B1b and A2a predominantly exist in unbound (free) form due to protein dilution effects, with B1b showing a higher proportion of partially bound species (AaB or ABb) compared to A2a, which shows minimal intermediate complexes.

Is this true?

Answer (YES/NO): NO